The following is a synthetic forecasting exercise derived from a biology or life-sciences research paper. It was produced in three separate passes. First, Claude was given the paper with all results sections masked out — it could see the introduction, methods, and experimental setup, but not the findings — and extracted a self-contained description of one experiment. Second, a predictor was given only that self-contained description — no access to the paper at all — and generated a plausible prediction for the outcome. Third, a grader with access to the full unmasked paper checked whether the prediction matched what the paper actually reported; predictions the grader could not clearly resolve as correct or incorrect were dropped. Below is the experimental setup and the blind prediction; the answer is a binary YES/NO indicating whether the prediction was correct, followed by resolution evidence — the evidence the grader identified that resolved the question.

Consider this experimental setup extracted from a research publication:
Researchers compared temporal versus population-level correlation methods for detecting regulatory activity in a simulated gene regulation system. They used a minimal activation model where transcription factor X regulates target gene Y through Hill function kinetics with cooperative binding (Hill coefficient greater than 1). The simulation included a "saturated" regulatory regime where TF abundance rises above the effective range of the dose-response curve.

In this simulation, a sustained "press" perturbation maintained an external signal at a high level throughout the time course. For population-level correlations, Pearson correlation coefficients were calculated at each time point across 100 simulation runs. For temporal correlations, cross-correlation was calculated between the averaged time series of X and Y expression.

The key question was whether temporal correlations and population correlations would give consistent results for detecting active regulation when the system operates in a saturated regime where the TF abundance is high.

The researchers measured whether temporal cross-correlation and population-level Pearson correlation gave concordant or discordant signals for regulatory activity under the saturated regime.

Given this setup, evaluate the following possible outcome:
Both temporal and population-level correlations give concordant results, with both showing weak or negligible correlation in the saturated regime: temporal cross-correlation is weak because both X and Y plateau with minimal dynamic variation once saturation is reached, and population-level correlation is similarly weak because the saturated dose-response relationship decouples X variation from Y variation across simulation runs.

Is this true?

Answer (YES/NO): NO